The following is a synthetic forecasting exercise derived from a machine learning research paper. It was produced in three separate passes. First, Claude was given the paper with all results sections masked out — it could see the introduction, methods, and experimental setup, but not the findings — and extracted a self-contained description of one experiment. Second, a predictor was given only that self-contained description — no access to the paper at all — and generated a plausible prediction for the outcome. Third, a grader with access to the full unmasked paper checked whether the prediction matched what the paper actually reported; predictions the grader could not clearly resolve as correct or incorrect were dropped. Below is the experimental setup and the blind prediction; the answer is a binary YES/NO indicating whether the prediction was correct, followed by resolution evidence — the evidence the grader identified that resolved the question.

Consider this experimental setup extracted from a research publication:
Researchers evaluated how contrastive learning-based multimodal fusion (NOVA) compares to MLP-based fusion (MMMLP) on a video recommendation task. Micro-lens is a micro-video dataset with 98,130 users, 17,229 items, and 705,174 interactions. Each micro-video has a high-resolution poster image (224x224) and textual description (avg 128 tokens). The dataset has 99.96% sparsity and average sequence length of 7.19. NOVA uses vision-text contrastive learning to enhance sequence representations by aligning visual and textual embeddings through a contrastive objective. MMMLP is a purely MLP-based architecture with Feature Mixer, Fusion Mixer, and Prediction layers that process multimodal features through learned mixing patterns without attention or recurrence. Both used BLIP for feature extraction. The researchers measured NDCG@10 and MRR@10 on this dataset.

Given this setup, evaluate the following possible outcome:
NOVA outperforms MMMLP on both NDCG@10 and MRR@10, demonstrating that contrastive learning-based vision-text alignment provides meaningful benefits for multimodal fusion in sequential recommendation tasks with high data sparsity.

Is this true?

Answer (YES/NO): NO